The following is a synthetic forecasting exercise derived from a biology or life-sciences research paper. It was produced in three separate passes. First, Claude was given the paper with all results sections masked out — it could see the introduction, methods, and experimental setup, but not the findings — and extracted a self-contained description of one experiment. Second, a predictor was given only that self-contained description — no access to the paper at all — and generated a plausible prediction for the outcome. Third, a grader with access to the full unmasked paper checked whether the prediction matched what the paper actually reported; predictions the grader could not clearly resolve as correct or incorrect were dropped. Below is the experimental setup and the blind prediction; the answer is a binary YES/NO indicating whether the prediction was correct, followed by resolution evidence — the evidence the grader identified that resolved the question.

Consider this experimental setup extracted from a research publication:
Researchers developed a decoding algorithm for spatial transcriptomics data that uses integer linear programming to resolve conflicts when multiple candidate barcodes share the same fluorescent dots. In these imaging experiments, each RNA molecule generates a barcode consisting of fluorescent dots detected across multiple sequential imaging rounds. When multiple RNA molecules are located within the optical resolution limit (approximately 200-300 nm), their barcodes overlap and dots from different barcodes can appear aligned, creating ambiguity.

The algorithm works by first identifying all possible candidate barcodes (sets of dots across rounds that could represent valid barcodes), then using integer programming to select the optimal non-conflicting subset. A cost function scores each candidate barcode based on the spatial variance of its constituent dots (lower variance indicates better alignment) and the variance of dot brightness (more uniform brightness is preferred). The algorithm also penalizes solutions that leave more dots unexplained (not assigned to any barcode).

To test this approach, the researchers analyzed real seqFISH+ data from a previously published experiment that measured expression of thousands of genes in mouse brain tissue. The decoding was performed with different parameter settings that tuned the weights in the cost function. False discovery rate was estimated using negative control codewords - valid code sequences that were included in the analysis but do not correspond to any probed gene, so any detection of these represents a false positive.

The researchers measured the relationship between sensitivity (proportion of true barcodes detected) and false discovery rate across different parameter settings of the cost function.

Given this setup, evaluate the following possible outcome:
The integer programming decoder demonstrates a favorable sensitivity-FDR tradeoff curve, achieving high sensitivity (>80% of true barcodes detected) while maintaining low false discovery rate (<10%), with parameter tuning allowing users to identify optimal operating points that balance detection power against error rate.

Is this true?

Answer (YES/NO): NO